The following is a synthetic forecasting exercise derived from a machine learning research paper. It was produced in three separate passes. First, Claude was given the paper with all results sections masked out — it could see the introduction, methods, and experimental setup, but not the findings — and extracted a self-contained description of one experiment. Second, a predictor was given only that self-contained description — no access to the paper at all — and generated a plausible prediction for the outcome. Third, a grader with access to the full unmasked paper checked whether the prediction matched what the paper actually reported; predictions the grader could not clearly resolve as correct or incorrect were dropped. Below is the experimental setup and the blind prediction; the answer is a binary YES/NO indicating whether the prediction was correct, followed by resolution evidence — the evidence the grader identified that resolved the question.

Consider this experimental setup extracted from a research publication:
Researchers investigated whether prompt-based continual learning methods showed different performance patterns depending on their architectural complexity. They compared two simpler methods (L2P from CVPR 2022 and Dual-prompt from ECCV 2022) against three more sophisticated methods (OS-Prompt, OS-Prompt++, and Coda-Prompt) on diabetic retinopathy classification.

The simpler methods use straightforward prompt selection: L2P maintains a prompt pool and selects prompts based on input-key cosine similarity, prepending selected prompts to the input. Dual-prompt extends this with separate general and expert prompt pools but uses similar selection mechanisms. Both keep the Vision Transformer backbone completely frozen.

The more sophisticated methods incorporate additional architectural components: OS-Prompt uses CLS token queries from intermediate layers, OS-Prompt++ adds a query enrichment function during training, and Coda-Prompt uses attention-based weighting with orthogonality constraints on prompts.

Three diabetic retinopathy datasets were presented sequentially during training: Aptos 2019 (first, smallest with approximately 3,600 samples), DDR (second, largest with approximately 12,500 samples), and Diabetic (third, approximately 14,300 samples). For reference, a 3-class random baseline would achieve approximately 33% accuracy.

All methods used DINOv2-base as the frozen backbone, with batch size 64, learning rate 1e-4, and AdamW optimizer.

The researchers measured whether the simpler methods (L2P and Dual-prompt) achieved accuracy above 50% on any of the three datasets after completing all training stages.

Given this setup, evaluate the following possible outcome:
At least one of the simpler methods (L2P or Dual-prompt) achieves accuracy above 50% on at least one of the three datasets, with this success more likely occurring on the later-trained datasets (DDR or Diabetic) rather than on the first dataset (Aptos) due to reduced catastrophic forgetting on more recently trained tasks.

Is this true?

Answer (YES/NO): YES